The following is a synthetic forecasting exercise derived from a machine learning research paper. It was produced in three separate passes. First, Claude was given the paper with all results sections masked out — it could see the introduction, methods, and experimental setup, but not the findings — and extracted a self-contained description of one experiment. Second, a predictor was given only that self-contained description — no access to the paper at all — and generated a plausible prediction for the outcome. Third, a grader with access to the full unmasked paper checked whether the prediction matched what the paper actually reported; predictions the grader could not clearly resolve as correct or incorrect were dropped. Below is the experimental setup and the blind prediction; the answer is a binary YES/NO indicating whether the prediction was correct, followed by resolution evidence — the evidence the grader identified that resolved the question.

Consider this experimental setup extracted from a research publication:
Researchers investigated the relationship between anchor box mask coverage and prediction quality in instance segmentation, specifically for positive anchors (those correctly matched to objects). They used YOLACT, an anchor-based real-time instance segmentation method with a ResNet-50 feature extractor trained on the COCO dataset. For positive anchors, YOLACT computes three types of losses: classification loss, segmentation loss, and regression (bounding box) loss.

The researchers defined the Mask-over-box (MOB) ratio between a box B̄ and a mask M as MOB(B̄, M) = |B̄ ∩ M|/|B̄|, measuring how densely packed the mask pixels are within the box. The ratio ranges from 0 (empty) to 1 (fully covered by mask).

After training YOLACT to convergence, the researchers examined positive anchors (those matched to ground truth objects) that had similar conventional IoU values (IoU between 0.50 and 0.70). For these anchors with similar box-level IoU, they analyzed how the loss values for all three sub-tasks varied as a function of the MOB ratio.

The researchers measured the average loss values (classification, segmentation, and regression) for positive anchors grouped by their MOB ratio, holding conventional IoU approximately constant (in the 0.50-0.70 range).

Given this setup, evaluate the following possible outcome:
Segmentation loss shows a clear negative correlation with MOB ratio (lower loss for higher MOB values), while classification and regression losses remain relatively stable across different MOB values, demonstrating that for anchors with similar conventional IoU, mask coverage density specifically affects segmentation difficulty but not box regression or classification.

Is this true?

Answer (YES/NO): NO